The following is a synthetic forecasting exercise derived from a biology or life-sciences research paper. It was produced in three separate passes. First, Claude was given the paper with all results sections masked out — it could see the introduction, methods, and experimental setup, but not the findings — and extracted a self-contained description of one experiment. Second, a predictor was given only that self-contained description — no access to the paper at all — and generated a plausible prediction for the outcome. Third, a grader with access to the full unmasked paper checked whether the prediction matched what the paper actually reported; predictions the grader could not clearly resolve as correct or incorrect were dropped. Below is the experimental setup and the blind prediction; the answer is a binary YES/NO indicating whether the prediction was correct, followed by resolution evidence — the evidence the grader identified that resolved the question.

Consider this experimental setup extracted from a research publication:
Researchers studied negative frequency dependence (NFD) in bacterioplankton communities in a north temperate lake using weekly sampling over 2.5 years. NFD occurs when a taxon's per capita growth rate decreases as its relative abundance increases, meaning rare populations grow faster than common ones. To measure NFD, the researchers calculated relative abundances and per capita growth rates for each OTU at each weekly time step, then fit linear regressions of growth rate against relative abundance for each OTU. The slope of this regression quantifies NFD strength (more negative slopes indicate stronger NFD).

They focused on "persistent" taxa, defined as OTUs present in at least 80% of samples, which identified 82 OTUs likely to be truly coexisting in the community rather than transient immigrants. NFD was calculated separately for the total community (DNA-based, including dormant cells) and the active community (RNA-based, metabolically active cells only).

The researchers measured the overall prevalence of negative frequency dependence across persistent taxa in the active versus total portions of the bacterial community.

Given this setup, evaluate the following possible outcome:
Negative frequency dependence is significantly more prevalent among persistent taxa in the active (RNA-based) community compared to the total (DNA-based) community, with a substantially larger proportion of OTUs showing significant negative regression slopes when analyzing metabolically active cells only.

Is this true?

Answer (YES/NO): NO